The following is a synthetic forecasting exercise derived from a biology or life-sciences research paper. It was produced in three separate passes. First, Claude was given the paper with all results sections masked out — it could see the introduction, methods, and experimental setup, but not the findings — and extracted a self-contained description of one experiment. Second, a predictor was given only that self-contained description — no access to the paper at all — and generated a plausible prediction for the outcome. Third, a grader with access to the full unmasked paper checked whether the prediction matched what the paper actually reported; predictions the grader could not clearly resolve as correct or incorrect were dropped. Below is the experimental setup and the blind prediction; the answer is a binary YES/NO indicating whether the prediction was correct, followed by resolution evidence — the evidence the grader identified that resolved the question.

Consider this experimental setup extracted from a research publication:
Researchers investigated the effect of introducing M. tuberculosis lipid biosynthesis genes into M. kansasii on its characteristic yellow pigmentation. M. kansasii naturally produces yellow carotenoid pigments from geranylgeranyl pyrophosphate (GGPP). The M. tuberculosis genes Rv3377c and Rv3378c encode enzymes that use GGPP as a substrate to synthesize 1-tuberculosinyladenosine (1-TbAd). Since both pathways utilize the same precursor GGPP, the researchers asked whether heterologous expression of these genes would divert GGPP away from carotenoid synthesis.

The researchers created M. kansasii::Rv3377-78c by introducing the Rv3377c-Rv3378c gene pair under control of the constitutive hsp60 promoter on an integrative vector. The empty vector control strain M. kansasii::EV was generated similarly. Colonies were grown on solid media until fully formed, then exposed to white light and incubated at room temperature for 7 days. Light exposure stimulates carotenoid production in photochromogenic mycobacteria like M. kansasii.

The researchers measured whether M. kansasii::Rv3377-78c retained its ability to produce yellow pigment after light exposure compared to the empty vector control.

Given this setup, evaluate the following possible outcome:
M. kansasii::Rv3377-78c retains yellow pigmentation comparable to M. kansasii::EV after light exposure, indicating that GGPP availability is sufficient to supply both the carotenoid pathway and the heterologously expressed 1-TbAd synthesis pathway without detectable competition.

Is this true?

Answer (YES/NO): YES